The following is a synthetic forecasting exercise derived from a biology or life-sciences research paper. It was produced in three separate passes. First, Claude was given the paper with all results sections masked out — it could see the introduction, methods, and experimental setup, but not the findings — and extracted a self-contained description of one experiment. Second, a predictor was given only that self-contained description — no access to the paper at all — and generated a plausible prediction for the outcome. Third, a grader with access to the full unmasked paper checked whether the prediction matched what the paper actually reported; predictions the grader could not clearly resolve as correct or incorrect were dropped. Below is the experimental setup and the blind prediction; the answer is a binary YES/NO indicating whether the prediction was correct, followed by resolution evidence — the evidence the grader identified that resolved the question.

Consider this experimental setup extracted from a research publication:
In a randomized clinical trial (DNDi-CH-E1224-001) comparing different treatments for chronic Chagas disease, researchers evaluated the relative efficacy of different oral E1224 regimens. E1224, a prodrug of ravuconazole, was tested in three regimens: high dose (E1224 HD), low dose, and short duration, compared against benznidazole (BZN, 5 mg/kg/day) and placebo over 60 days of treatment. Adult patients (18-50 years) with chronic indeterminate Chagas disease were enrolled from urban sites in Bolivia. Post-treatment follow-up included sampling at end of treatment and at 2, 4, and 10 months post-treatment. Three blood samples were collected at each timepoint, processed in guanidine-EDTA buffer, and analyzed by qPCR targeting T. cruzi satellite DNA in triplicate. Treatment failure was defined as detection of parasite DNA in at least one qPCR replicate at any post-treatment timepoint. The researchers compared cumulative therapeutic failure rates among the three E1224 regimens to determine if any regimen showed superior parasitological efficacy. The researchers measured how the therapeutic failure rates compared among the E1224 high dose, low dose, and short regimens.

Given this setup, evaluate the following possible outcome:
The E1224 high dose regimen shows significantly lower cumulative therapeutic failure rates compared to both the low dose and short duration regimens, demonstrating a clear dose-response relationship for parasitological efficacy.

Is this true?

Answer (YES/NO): YES